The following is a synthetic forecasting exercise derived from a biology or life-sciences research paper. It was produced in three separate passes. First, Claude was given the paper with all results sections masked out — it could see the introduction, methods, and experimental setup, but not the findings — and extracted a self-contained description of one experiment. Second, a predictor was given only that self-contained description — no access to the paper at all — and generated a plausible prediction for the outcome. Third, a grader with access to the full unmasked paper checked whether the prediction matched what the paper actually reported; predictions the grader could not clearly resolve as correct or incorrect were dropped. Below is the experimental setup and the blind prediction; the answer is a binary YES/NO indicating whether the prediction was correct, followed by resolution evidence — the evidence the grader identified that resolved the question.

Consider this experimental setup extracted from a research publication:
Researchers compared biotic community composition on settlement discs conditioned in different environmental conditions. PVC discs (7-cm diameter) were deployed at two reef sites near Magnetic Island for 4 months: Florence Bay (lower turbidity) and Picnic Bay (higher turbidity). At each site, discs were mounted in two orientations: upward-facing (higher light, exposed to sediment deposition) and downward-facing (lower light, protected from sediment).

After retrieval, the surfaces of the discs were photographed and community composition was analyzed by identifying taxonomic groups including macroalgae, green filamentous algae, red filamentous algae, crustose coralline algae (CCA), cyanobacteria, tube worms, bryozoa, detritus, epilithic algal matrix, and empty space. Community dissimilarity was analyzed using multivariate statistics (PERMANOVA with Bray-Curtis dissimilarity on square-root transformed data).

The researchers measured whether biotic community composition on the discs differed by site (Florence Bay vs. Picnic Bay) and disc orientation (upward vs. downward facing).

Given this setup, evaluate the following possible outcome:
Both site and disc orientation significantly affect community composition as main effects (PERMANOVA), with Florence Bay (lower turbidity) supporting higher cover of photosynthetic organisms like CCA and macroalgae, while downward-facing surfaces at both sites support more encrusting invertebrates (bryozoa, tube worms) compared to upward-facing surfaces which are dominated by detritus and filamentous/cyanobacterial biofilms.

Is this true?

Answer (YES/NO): NO